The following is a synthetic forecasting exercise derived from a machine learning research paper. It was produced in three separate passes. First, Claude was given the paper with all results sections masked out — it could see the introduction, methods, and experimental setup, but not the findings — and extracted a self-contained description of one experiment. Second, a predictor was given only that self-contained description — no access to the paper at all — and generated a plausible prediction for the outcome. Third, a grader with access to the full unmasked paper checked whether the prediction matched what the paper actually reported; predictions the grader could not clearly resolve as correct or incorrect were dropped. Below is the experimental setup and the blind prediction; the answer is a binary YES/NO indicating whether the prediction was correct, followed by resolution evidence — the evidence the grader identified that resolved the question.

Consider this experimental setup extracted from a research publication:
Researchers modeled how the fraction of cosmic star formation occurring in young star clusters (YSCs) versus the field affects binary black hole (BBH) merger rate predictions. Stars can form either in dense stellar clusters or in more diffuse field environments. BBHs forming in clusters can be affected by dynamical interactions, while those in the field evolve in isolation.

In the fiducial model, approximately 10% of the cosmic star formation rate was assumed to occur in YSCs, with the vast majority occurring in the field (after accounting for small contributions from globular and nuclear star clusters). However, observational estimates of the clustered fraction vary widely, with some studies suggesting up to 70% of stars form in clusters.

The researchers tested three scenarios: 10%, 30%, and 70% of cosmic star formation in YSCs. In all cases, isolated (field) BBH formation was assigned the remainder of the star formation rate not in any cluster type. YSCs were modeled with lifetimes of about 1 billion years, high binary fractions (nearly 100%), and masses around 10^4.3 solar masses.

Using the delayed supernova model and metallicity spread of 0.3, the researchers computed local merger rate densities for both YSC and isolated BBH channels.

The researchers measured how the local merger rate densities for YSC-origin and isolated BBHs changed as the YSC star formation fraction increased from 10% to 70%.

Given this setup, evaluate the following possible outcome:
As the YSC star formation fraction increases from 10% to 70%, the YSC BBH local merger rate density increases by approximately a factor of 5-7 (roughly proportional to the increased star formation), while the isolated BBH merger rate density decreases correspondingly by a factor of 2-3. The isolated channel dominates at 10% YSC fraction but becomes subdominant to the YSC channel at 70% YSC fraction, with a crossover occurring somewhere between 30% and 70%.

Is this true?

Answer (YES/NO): YES